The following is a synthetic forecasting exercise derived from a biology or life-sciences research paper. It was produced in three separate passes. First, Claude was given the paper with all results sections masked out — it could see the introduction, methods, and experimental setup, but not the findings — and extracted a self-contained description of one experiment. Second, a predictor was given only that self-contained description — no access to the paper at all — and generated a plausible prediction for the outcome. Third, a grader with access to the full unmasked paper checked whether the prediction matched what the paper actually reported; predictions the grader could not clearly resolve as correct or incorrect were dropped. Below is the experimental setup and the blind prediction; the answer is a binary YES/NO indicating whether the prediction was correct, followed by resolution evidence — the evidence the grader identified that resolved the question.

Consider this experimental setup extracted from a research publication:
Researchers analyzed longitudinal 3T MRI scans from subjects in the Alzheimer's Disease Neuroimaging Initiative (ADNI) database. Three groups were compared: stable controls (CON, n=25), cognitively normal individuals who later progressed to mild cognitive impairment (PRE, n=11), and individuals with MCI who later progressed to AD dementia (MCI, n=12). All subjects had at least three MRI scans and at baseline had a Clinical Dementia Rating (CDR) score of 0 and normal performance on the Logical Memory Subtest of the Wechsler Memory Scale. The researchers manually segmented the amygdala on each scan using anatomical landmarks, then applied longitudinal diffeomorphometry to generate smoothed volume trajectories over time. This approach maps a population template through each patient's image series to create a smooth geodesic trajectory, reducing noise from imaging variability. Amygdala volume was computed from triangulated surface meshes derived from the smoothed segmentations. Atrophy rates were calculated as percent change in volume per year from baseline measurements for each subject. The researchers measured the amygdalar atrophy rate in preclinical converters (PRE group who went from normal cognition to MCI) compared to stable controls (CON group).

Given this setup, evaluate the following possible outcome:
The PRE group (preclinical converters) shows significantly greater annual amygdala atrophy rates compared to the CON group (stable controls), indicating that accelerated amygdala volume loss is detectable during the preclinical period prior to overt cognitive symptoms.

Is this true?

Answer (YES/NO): YES